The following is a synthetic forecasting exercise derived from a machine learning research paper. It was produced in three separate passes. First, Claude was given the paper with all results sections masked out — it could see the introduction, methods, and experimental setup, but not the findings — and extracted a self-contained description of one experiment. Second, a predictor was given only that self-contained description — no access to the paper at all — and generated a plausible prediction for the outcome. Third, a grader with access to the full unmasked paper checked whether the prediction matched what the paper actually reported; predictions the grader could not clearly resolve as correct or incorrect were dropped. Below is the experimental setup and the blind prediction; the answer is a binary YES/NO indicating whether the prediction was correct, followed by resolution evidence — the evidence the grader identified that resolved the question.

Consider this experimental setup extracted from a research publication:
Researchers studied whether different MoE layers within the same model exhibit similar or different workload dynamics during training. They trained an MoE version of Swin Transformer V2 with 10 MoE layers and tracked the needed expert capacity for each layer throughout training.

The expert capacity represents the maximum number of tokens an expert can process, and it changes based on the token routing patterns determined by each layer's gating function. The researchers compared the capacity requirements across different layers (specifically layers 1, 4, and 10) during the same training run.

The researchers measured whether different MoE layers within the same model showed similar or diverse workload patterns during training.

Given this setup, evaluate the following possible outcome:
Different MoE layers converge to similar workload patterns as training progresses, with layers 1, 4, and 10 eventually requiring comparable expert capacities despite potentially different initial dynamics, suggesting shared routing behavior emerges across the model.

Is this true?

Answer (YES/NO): NO